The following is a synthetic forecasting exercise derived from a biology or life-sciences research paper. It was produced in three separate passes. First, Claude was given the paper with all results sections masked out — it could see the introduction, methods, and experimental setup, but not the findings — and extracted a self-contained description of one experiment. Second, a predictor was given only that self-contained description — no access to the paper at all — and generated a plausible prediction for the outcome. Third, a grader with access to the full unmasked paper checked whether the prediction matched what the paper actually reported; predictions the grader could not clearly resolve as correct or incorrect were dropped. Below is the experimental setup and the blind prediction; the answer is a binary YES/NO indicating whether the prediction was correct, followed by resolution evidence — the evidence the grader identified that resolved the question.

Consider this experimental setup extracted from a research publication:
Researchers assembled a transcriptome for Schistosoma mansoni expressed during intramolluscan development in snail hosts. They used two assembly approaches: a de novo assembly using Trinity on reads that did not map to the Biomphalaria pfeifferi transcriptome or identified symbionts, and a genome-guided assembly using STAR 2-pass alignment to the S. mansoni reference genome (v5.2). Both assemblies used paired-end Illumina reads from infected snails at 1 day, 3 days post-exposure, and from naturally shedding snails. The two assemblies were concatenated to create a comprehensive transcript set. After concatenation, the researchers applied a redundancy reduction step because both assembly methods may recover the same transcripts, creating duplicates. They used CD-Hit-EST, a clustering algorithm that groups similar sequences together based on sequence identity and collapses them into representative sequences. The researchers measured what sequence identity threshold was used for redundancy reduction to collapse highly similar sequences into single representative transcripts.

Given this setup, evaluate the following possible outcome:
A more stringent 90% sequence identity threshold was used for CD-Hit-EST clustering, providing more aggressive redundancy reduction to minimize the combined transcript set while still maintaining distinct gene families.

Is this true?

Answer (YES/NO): NO